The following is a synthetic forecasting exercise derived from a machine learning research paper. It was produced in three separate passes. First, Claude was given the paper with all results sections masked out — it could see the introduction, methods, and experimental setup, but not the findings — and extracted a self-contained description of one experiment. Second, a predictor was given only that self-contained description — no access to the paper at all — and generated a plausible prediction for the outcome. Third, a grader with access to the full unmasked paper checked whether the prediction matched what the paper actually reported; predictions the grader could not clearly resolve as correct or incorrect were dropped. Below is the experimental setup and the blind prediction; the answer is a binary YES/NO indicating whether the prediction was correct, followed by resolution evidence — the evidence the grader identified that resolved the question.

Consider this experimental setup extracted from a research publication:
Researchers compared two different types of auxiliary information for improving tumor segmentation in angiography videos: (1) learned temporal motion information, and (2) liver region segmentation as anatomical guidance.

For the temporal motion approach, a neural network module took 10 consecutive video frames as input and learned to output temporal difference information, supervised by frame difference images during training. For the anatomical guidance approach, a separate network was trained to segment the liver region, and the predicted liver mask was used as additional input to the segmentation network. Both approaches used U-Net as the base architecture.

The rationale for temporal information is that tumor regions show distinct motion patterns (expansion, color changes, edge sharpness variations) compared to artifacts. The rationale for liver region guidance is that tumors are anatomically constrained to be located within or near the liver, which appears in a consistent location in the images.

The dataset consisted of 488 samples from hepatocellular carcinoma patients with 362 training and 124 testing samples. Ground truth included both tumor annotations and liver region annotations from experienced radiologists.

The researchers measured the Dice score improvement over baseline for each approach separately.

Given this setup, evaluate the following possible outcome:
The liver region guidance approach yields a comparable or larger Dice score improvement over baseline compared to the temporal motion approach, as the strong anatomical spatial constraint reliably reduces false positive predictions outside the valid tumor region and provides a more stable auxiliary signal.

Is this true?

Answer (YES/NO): NO